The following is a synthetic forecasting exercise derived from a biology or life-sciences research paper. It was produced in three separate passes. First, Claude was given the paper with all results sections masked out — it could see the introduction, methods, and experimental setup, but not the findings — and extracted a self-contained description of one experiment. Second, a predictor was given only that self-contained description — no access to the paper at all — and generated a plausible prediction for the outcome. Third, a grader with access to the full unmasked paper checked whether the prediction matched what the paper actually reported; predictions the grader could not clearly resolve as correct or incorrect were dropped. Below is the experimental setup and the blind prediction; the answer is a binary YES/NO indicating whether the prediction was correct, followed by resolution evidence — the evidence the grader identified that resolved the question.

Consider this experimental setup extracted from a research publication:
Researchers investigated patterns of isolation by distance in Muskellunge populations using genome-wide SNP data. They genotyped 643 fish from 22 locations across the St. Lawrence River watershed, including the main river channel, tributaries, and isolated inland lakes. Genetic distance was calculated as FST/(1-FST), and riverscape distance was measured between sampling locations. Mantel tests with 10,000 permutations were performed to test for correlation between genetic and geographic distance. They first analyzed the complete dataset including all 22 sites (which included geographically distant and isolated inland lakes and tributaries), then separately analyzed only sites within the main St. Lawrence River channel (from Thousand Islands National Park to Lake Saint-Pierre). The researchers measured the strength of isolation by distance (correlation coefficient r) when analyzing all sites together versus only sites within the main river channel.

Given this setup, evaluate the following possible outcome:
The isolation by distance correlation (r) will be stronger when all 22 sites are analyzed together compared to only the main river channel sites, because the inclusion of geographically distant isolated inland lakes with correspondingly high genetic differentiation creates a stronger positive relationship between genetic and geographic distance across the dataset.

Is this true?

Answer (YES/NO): NO